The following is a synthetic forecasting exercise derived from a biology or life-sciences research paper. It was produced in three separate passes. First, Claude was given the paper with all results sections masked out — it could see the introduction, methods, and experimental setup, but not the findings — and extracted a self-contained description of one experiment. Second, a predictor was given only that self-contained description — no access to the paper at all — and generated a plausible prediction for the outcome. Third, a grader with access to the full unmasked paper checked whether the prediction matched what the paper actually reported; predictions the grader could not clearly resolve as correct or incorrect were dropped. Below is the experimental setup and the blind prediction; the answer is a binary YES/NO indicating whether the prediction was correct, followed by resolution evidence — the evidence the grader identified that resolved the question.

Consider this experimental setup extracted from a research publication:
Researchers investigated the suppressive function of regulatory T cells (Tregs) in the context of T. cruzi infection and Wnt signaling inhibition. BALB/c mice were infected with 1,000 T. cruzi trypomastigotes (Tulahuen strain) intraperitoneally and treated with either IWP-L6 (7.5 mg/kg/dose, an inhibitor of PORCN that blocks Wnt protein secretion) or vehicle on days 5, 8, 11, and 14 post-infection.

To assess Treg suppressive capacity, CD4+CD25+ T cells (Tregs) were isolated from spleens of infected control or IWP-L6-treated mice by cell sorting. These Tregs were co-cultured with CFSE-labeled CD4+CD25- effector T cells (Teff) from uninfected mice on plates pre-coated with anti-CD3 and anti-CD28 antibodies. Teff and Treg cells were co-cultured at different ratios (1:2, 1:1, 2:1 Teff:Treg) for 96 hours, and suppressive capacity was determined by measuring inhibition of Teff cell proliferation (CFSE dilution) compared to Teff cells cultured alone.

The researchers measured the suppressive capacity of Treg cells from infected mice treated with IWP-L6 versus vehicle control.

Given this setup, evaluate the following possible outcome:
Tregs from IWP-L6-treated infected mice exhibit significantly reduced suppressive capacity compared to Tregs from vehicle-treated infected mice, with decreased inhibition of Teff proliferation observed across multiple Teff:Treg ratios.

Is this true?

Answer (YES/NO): YES